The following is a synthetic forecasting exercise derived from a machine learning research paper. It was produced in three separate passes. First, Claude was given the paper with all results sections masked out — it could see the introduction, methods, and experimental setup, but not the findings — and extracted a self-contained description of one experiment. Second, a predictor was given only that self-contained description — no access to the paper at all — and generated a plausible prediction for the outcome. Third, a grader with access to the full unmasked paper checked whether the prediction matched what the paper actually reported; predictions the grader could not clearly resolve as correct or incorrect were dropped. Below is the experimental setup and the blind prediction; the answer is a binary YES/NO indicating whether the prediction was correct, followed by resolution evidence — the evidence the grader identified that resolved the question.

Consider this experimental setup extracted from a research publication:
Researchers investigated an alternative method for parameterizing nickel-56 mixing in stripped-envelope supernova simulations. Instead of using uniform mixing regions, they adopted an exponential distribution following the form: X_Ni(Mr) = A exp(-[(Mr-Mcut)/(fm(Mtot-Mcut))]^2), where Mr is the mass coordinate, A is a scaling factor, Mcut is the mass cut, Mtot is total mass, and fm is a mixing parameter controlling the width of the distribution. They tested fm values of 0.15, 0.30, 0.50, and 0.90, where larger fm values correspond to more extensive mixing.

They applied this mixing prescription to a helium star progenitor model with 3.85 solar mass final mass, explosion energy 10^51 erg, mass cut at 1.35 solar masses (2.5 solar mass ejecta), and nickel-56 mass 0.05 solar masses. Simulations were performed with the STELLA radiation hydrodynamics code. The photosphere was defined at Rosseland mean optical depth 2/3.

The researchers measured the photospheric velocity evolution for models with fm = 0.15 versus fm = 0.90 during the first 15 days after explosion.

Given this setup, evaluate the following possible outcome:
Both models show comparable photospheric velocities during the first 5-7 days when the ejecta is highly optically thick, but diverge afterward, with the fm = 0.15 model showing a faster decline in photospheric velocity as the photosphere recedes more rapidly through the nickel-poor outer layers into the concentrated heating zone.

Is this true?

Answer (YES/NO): NO